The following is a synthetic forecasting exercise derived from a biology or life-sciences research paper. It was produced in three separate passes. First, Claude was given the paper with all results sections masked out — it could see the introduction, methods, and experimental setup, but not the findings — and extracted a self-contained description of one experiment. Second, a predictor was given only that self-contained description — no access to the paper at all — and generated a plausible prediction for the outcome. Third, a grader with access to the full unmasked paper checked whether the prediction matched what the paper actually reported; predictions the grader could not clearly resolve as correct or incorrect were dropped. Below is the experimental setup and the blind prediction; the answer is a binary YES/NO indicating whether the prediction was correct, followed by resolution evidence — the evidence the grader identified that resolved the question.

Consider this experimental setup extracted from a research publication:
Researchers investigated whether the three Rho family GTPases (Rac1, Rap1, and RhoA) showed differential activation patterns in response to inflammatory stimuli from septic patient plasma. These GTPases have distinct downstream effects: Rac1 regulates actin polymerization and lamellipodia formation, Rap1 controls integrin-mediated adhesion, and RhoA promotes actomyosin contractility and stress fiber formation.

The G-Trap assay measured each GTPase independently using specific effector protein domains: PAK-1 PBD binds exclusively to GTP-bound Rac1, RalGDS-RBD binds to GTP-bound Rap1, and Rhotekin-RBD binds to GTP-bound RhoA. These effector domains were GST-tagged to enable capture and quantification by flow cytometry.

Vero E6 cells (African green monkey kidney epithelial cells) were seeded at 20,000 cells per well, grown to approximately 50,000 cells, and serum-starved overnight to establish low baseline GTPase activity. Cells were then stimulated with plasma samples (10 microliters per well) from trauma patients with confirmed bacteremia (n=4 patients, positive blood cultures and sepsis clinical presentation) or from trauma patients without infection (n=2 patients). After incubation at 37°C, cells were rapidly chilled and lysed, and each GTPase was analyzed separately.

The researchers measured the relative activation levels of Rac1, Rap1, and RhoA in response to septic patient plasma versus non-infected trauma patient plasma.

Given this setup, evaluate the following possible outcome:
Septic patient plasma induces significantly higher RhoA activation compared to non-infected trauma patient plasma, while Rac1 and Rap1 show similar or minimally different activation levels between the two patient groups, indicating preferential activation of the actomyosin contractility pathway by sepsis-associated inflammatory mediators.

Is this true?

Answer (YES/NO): NO